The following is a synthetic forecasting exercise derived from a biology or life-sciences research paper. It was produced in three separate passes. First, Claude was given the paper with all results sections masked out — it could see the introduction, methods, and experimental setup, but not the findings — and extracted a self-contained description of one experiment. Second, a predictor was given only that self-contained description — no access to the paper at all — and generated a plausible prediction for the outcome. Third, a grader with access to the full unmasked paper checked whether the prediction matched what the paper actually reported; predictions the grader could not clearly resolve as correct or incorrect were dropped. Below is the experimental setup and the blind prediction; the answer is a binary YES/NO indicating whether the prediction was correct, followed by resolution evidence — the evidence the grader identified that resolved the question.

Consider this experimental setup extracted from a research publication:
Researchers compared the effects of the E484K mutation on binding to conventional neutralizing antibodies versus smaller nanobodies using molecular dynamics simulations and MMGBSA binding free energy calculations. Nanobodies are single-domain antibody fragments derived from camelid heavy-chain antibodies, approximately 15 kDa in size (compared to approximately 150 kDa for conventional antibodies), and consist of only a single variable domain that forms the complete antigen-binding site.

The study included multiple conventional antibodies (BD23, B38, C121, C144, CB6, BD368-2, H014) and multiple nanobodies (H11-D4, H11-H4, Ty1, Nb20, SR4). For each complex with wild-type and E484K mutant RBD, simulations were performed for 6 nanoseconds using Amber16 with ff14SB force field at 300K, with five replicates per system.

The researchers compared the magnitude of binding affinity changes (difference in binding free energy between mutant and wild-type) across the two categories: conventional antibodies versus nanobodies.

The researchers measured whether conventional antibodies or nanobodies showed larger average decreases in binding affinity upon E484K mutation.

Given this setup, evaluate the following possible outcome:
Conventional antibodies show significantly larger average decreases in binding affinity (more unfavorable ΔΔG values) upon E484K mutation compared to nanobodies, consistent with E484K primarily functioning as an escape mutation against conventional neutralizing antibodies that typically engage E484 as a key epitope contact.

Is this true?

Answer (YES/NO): YES